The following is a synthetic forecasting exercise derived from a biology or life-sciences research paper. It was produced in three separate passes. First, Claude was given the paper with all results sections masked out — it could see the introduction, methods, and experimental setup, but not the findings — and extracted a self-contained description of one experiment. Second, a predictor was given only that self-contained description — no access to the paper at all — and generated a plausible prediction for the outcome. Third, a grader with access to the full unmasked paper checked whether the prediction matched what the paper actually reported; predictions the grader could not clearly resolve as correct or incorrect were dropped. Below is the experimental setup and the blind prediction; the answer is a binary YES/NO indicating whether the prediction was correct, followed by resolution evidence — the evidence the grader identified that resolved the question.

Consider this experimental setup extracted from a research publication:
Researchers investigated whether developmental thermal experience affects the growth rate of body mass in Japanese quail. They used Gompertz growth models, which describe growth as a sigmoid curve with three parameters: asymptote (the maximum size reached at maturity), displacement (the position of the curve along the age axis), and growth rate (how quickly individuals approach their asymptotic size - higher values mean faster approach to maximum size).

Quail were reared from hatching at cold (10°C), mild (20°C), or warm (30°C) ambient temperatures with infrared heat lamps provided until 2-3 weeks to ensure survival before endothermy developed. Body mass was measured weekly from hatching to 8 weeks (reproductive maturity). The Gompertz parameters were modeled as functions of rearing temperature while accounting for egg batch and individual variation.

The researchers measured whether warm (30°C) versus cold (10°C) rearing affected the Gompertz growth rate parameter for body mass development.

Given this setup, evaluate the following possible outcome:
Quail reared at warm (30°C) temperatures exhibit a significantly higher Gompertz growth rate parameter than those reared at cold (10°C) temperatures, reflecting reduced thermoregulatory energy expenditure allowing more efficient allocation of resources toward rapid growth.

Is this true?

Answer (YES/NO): YES